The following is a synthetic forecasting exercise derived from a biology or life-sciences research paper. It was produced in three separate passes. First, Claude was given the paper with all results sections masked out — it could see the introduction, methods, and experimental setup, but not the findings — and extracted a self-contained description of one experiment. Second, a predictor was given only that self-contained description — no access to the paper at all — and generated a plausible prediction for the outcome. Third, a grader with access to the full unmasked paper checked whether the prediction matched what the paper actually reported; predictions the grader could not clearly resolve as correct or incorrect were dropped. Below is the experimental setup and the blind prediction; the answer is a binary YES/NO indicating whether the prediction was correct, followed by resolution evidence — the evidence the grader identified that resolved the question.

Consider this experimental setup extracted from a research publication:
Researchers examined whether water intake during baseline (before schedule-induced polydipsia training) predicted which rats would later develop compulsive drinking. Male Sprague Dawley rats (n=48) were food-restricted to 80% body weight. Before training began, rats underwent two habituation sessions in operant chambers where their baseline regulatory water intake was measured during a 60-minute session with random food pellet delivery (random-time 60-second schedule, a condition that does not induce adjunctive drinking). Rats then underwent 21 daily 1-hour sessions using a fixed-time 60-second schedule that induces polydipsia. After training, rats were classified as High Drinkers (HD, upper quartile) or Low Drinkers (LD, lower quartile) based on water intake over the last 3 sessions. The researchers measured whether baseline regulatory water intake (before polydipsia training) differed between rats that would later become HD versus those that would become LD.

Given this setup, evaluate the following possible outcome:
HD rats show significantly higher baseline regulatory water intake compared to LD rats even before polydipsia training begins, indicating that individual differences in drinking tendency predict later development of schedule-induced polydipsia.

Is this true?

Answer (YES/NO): NO